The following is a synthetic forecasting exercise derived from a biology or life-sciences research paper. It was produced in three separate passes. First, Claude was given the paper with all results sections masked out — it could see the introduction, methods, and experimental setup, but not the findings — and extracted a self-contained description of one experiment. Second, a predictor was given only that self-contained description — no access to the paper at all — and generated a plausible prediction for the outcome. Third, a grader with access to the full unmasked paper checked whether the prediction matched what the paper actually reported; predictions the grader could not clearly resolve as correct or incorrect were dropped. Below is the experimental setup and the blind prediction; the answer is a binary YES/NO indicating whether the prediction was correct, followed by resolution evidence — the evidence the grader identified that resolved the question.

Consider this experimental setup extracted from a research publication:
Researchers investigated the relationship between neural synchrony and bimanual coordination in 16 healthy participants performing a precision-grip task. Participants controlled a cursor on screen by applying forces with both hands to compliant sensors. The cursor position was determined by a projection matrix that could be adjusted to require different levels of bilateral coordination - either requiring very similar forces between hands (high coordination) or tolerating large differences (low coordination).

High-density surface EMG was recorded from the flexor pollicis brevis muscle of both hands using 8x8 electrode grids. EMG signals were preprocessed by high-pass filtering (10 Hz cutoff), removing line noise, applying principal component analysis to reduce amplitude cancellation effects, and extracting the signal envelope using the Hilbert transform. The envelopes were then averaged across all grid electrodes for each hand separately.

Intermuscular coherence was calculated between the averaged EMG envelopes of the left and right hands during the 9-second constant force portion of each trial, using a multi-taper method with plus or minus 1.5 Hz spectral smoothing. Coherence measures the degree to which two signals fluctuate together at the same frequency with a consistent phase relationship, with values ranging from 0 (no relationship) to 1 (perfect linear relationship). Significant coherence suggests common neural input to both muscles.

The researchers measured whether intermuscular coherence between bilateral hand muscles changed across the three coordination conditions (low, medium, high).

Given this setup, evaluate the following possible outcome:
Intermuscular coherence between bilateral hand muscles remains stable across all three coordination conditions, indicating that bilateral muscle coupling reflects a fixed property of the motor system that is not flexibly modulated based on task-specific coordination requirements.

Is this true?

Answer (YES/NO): NO